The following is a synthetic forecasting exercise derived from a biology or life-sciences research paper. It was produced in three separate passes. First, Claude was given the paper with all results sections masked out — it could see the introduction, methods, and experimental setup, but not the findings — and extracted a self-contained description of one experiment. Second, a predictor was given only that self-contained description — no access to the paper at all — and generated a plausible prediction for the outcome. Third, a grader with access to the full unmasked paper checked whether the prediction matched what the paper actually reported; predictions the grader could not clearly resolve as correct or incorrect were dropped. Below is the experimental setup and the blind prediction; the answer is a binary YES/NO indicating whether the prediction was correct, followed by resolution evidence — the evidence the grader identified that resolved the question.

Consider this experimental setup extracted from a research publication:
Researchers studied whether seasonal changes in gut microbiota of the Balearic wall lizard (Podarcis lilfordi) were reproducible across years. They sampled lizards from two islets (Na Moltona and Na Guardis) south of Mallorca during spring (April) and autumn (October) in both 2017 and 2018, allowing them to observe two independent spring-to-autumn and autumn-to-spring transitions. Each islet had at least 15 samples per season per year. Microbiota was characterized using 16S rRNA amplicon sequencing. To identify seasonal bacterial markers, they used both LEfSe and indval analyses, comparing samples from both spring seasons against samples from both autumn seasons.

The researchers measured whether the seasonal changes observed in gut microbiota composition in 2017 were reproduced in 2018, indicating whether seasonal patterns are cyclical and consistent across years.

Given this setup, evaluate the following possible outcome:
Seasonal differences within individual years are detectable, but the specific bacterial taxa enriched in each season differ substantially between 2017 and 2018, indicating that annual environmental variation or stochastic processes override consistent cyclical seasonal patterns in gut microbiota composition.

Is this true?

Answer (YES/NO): NO